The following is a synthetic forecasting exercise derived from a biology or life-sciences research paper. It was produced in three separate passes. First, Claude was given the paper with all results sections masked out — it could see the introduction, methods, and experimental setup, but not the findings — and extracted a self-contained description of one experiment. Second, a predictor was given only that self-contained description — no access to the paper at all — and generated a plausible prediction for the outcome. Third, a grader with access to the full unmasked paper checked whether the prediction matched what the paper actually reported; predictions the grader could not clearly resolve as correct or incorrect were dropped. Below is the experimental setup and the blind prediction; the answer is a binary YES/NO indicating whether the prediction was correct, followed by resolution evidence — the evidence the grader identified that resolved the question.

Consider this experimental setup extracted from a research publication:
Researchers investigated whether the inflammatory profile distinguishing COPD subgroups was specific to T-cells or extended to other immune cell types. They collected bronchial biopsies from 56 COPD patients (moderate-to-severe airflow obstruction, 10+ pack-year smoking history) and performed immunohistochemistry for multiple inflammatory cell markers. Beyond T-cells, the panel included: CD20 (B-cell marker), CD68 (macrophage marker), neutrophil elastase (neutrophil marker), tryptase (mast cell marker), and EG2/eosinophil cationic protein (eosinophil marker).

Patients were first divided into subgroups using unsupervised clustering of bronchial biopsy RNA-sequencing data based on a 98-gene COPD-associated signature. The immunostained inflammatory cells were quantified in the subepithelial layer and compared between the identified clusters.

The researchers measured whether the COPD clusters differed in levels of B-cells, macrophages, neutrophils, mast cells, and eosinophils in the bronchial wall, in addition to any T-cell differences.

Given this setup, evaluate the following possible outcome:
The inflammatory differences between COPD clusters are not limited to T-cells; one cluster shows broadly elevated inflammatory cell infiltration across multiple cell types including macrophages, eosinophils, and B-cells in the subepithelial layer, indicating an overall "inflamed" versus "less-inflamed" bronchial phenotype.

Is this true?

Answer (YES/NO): NO